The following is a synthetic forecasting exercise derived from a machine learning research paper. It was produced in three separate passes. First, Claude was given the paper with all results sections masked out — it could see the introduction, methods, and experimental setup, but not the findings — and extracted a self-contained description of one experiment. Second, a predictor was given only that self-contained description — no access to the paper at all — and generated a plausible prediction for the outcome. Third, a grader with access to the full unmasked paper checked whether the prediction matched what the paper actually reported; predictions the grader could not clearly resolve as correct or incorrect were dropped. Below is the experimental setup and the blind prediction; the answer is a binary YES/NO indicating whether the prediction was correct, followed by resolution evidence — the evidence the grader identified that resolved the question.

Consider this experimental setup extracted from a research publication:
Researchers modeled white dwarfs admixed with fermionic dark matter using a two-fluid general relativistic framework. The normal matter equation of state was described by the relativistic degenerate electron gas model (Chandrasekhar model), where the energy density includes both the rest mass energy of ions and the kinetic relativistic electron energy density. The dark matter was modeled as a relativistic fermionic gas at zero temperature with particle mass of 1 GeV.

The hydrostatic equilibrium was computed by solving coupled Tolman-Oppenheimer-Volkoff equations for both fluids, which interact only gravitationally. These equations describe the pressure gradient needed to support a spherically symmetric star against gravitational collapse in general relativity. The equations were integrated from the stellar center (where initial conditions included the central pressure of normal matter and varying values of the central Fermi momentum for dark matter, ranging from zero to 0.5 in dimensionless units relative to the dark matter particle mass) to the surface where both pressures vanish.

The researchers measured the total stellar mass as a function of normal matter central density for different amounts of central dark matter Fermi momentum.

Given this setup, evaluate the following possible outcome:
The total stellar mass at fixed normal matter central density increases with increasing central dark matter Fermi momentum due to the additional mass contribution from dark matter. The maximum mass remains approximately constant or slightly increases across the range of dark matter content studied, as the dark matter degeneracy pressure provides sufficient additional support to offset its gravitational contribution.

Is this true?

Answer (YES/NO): NO